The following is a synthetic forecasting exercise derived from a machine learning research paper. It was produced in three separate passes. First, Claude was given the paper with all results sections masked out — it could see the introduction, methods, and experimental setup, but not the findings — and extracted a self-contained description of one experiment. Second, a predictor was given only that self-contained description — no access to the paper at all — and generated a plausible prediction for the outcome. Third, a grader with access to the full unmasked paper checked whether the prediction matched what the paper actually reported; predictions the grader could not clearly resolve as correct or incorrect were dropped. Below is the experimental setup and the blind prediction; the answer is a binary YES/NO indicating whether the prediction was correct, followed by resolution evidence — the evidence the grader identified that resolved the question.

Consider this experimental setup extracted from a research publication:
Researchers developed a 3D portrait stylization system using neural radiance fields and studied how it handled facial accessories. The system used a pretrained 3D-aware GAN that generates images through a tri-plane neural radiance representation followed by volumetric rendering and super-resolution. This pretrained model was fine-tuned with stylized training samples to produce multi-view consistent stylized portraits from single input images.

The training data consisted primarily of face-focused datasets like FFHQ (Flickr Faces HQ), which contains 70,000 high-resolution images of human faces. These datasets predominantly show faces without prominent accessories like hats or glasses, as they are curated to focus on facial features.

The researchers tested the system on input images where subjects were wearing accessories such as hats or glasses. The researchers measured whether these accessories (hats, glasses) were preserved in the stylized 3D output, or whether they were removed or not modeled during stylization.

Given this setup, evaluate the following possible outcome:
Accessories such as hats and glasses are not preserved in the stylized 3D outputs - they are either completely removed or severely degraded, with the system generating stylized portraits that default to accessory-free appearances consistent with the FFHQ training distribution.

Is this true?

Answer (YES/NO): NO